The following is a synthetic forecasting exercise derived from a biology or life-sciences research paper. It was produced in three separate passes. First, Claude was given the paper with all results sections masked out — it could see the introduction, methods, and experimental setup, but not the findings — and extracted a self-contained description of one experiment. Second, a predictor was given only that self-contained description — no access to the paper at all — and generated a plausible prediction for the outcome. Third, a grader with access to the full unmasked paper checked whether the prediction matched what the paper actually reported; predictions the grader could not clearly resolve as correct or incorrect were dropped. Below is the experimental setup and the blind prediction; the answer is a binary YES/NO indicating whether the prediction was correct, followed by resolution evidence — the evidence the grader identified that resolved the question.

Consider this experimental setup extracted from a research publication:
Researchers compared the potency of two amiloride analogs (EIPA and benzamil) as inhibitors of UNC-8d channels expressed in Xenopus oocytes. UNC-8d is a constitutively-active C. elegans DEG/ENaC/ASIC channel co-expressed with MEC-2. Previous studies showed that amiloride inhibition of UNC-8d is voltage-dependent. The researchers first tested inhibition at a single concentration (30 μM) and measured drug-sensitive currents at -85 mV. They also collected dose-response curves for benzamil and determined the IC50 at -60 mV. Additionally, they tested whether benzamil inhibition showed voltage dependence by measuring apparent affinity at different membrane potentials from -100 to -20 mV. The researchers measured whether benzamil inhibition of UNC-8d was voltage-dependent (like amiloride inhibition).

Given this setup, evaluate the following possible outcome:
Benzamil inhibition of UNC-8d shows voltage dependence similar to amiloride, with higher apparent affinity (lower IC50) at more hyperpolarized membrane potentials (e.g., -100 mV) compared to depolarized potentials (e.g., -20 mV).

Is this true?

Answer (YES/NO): NO